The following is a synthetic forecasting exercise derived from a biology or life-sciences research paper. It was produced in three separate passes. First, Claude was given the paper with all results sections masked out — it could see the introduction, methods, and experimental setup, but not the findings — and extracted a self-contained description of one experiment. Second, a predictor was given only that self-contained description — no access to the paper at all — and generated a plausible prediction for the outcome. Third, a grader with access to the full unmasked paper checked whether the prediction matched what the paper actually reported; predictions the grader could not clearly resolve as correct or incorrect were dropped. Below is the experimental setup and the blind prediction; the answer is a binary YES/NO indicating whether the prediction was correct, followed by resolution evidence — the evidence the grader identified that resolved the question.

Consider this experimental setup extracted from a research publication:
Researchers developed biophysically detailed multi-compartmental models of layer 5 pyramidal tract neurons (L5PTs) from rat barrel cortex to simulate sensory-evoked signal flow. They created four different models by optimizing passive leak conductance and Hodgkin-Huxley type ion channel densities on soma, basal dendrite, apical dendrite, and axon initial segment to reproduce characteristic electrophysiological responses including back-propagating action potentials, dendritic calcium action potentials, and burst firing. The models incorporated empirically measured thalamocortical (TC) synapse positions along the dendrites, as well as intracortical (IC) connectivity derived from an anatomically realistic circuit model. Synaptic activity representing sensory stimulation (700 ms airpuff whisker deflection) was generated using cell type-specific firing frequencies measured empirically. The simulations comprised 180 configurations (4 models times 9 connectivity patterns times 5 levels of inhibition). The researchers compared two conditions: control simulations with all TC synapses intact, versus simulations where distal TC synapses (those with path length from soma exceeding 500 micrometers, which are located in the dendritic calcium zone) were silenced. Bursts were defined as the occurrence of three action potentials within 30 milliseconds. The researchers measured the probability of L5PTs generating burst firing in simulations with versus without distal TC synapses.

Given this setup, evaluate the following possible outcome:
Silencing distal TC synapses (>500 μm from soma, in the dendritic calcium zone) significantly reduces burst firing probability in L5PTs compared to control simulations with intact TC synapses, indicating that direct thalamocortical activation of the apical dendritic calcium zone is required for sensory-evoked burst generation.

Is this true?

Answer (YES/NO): YES